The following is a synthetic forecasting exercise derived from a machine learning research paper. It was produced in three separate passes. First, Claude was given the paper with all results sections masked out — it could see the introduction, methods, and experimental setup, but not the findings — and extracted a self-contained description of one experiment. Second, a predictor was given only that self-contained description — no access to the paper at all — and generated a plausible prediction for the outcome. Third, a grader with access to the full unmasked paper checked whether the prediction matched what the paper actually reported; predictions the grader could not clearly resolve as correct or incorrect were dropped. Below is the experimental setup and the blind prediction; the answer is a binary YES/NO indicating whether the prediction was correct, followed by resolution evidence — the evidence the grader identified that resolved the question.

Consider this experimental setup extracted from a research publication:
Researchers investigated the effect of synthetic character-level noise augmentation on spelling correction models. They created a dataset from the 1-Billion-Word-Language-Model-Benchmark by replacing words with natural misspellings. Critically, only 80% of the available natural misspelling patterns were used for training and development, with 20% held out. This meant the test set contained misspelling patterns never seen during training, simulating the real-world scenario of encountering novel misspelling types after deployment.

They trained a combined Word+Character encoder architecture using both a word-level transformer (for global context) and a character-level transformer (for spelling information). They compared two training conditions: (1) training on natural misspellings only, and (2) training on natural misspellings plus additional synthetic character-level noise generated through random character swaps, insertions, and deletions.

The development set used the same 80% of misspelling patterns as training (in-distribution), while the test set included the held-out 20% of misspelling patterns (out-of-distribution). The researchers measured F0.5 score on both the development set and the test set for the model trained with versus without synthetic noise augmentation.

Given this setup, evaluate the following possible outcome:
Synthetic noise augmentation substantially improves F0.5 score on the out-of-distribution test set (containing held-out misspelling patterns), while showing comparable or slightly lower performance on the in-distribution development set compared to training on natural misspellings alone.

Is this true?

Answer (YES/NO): NO